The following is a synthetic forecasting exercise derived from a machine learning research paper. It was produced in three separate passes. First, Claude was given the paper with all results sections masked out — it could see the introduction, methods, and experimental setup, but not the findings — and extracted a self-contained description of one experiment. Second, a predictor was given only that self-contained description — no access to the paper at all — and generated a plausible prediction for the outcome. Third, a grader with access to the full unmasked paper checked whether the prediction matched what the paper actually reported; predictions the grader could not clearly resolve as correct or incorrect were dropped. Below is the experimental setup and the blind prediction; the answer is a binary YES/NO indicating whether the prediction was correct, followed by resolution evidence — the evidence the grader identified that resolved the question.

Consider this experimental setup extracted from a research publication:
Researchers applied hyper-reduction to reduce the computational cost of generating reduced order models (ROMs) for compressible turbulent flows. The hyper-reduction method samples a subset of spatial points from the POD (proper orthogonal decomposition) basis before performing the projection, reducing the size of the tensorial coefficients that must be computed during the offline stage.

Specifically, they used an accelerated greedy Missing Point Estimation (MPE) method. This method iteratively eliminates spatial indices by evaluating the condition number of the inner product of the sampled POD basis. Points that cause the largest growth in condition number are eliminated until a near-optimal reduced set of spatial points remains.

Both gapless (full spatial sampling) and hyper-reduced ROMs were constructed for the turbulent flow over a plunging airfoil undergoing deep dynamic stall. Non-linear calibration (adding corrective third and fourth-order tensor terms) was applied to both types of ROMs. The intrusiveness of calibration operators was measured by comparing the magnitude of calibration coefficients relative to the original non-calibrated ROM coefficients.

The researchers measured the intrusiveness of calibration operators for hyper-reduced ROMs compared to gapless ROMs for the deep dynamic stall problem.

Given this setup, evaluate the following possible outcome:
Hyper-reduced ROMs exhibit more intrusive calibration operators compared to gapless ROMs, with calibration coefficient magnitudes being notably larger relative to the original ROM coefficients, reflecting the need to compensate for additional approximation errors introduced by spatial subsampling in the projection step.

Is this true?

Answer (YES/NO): YES